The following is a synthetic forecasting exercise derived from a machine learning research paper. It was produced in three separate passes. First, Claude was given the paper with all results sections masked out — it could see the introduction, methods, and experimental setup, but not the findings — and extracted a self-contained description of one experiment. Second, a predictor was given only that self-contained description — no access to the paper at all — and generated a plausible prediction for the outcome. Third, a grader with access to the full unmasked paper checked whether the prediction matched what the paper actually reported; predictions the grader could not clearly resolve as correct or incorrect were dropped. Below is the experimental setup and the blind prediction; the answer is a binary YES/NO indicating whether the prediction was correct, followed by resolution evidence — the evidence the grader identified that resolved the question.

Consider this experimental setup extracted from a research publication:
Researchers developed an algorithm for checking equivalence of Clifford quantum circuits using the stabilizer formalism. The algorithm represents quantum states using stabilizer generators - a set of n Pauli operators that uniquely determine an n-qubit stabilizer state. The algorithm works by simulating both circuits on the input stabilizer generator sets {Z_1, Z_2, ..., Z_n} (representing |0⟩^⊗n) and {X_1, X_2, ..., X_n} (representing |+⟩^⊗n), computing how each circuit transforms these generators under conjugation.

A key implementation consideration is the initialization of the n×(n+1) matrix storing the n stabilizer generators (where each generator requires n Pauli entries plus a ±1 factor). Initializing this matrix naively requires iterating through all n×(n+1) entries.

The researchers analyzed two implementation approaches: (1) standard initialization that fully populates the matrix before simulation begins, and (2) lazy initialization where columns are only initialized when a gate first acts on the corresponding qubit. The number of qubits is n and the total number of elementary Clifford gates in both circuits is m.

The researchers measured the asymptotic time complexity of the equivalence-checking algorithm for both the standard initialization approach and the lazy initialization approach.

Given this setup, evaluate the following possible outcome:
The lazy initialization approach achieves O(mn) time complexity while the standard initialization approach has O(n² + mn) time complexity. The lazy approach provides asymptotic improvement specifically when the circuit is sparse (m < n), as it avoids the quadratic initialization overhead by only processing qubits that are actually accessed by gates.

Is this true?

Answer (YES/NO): YES